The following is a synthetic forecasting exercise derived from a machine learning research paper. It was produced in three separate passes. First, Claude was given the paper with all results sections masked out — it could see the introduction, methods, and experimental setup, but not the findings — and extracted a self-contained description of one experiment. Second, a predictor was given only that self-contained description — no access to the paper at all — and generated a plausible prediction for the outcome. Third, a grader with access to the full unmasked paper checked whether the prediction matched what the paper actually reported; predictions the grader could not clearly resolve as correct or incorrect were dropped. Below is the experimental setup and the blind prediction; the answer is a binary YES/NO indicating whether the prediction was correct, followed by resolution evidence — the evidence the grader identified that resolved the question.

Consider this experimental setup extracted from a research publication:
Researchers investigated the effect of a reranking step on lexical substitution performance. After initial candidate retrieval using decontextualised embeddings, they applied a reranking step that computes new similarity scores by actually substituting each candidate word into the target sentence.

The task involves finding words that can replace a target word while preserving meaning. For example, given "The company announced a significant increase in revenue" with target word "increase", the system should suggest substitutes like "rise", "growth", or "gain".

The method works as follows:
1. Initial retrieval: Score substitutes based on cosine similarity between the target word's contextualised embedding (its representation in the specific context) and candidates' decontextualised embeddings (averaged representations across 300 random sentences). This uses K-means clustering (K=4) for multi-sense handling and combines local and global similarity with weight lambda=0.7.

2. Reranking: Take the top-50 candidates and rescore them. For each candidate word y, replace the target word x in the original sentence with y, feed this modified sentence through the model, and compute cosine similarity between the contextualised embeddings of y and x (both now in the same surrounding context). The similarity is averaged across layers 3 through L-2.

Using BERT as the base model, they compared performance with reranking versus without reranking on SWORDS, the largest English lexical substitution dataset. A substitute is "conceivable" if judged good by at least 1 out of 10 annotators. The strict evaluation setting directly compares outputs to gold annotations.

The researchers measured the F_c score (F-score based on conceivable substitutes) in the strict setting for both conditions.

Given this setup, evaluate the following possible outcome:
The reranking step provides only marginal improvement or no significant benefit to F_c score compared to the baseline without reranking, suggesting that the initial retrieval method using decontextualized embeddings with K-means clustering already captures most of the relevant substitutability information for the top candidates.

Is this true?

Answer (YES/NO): NO